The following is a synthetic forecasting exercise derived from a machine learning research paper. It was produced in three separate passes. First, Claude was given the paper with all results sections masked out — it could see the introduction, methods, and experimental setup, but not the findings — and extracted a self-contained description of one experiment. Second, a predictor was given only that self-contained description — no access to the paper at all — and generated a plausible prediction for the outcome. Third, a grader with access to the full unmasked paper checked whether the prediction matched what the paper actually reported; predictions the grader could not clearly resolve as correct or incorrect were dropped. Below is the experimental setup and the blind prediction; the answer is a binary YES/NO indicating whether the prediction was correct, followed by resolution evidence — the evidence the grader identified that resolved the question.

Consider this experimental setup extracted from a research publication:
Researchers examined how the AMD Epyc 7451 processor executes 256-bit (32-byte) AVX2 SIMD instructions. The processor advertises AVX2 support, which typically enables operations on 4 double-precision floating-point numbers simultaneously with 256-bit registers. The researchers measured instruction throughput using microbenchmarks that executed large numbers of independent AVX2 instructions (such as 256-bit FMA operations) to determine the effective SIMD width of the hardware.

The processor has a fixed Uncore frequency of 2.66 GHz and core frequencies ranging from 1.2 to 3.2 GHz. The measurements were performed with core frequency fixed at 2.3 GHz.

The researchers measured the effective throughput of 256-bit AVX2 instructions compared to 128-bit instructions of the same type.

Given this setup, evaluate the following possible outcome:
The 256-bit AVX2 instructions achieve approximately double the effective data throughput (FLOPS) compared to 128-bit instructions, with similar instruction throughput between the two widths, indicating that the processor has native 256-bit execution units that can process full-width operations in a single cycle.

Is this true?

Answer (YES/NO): NO